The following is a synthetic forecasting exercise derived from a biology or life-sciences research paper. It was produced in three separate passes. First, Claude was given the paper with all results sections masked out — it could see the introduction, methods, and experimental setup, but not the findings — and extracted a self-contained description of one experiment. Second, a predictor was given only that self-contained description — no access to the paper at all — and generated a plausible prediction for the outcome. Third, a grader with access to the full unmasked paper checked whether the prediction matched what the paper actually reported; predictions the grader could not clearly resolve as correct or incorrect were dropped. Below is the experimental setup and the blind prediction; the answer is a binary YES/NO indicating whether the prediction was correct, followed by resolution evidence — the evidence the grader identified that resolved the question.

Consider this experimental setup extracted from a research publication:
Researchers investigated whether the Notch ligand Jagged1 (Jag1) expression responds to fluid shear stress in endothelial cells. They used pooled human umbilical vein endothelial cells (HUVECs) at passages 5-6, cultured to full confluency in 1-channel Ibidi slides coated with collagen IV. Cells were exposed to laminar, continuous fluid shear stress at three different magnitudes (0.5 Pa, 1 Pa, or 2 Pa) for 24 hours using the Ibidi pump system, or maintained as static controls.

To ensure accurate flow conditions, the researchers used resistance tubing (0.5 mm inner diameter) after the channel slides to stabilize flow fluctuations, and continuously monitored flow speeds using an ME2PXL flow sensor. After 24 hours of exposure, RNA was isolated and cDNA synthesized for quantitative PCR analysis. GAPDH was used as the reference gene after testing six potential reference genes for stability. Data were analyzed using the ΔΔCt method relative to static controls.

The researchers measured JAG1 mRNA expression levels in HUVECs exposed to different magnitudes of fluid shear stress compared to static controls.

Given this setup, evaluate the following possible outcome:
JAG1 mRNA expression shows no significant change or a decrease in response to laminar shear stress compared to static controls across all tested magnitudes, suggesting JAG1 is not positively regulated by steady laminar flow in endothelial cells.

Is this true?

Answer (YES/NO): NO